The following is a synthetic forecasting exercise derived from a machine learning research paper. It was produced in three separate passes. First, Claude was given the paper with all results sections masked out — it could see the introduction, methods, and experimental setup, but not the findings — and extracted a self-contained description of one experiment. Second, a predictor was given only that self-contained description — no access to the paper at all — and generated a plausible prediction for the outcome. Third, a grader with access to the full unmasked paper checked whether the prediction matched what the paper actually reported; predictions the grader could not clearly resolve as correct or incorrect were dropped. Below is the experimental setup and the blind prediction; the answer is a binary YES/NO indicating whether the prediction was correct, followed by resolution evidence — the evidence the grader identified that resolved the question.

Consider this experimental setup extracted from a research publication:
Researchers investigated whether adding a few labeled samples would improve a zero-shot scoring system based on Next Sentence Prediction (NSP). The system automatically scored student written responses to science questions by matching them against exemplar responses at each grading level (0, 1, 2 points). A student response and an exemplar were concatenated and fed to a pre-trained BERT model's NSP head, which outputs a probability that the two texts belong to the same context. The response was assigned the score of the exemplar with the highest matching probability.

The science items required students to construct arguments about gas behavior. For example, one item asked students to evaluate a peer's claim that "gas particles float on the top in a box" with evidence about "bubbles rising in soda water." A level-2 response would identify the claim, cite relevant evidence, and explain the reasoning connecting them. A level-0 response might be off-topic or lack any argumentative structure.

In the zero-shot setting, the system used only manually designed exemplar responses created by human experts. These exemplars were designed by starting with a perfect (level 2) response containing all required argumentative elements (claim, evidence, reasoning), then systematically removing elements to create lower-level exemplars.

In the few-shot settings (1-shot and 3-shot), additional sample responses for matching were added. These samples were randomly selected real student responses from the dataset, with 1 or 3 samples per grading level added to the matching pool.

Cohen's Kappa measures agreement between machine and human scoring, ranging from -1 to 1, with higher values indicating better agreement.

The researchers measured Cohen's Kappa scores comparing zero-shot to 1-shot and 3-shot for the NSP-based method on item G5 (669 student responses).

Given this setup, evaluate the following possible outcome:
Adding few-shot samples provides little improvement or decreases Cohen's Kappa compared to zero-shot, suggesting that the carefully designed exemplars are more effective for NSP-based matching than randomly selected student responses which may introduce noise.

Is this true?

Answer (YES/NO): YES